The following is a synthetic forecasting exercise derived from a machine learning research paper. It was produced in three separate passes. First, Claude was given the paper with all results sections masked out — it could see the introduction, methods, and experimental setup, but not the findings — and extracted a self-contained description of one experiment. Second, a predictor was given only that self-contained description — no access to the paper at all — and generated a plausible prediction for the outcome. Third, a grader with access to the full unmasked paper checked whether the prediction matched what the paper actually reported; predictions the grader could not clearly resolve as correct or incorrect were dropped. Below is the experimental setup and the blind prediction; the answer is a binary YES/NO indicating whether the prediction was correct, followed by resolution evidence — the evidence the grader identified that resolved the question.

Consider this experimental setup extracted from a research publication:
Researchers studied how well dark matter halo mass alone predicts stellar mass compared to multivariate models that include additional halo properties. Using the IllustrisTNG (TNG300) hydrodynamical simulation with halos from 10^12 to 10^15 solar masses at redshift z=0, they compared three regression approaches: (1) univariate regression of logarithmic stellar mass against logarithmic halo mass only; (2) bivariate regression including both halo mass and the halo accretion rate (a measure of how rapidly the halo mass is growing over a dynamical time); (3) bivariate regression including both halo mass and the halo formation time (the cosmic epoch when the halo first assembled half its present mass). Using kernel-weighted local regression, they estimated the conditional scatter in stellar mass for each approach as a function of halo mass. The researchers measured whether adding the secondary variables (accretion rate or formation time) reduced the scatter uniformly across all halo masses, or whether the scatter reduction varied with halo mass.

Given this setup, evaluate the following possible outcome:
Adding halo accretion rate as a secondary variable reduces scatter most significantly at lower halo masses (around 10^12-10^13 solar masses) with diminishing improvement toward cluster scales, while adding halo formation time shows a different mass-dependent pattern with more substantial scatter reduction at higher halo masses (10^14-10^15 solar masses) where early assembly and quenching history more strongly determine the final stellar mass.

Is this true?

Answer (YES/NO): NO